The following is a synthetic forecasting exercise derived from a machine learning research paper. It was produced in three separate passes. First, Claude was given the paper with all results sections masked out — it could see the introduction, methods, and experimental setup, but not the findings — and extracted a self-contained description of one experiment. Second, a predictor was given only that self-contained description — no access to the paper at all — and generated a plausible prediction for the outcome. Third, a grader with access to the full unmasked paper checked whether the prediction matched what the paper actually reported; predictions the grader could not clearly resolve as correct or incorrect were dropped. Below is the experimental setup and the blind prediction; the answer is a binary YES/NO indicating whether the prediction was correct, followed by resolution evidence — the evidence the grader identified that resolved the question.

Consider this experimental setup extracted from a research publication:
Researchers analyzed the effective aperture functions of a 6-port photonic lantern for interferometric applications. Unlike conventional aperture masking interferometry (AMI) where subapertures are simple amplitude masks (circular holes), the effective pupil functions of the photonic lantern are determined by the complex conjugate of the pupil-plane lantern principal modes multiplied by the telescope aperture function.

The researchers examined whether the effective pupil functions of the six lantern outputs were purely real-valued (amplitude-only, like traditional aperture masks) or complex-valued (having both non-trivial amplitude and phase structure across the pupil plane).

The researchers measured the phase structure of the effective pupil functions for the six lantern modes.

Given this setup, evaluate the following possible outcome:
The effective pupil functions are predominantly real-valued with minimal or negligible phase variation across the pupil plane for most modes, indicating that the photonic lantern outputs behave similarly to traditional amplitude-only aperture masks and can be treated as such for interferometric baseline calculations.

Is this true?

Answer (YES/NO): NO